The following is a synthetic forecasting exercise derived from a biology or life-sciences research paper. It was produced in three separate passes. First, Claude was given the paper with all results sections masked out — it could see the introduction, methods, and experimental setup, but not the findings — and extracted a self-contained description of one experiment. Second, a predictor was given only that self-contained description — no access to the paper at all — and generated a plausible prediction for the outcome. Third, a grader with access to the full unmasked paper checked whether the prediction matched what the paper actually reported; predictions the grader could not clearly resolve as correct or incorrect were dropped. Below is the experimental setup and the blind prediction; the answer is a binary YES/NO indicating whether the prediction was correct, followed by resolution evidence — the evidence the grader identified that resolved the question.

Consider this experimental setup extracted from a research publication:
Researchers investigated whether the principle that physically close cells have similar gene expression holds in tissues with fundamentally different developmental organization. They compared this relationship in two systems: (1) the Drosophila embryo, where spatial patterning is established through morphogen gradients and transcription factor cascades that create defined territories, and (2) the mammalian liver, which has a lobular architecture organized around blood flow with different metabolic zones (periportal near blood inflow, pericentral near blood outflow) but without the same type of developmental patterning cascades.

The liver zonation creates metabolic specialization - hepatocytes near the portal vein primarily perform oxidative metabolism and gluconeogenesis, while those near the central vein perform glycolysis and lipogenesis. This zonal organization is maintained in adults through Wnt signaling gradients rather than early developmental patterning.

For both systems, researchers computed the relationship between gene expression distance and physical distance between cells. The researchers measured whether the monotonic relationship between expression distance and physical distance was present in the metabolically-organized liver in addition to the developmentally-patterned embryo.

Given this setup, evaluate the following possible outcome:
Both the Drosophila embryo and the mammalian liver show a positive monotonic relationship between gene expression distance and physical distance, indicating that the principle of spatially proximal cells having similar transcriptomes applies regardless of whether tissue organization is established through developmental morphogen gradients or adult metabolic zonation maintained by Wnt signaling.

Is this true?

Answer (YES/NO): YES